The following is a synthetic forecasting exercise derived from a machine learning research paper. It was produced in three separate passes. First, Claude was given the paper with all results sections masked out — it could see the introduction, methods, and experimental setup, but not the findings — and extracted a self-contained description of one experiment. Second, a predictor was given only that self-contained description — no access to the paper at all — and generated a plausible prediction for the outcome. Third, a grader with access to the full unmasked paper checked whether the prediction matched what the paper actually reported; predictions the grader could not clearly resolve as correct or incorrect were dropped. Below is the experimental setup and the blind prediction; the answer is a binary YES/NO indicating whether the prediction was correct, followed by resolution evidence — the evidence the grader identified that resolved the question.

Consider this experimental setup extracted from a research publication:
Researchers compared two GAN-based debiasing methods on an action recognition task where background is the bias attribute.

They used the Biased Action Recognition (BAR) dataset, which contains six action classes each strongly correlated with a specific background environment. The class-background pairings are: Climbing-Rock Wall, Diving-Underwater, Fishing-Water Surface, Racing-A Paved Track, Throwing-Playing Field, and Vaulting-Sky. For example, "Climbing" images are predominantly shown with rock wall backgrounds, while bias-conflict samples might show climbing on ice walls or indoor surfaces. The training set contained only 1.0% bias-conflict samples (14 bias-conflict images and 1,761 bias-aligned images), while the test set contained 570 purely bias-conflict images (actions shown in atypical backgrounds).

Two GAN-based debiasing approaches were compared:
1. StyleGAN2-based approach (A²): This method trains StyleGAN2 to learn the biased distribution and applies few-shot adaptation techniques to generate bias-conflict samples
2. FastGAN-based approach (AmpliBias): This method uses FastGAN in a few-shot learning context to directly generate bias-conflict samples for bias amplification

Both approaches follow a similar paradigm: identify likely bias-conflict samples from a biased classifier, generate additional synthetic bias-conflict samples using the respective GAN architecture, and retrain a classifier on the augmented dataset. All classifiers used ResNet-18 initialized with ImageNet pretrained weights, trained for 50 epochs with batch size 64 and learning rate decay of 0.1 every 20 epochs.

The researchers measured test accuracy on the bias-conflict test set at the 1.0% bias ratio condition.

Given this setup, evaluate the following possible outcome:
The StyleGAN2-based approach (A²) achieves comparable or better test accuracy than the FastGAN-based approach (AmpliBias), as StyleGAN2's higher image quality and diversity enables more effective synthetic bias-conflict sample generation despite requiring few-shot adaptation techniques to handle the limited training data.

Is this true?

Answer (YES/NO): NO